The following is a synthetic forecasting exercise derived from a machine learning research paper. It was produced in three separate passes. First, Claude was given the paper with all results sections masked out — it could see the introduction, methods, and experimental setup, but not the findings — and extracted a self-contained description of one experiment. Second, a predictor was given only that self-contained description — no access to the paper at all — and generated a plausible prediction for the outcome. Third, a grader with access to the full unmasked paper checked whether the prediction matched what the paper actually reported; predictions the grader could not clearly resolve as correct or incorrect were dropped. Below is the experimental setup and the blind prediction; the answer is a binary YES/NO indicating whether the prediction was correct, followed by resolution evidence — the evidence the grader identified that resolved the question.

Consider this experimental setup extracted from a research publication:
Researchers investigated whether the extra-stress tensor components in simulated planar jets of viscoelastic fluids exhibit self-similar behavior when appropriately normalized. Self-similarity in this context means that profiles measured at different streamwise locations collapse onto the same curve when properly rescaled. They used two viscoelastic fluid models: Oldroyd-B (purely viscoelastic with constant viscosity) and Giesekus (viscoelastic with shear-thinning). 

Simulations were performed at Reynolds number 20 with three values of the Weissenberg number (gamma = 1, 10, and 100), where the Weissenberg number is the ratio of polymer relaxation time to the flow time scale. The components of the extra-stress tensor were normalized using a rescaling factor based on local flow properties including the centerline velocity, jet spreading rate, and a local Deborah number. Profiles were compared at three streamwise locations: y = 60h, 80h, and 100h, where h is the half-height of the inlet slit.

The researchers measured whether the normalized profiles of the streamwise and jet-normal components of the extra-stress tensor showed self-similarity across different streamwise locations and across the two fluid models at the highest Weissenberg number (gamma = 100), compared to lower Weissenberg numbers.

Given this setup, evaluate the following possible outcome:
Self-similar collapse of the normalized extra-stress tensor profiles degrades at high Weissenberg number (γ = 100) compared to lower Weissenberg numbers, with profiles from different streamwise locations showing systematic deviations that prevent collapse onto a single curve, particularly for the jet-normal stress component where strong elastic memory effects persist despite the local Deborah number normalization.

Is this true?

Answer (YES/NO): NO